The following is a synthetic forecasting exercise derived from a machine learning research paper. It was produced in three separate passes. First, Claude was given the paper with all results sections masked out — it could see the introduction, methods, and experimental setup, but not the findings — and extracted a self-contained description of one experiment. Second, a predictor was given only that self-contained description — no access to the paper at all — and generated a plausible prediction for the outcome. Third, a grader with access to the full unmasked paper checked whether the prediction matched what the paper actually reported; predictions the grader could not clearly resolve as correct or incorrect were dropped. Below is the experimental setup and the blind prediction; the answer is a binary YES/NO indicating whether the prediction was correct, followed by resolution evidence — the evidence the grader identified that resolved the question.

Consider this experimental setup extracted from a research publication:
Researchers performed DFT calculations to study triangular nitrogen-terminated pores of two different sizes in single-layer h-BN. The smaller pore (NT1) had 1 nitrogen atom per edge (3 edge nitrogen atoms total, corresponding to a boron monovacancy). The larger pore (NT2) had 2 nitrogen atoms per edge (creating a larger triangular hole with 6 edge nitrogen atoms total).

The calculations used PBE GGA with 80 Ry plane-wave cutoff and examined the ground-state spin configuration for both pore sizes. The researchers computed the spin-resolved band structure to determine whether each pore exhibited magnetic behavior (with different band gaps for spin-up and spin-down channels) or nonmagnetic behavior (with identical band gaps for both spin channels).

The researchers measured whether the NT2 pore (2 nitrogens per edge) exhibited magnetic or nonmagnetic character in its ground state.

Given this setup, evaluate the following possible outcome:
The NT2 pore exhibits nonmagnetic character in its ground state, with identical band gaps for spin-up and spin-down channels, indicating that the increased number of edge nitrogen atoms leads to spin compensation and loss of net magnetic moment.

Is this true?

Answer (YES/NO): YES